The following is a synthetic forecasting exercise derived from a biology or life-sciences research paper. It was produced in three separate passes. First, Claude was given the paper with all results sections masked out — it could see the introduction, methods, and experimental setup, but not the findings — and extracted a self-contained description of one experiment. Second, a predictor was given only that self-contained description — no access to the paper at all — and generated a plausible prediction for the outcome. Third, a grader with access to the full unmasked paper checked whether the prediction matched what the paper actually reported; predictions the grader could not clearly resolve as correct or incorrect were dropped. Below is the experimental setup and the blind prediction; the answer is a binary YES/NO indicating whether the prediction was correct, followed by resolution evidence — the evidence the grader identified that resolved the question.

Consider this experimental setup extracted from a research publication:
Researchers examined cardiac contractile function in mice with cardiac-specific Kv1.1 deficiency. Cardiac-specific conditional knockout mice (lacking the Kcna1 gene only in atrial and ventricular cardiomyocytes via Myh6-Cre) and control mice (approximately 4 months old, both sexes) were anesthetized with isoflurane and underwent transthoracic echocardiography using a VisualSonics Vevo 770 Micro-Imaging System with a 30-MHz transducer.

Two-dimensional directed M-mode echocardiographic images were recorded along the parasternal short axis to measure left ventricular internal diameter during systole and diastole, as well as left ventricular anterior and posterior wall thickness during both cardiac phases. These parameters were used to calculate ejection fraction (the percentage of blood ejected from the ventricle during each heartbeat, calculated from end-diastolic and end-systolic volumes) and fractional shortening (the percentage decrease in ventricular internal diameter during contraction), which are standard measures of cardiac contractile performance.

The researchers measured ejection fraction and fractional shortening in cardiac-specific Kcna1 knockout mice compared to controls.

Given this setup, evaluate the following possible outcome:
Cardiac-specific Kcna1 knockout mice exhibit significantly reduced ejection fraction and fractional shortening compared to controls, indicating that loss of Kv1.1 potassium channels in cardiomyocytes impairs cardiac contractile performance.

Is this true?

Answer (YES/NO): NO